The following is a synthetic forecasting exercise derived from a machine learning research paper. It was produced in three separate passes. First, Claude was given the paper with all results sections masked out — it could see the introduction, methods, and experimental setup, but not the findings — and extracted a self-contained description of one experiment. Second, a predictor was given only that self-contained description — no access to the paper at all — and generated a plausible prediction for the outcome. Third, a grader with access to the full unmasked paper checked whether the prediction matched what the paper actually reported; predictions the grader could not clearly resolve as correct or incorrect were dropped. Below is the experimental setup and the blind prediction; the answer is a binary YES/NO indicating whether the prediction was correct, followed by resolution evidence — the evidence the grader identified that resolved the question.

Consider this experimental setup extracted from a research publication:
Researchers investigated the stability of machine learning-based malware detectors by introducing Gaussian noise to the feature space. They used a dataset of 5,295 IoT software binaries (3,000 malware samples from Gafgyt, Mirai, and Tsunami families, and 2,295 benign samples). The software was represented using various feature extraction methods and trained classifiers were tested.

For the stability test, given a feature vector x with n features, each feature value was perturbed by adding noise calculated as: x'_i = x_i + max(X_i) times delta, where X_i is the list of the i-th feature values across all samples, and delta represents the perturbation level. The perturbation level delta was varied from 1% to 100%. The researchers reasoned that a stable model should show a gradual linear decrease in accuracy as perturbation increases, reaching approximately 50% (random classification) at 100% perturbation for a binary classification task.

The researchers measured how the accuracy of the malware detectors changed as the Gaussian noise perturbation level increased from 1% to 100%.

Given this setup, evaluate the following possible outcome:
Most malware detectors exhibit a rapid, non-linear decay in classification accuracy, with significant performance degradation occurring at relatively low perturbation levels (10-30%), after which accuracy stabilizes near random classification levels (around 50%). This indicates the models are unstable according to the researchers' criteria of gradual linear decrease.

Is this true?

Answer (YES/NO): NO